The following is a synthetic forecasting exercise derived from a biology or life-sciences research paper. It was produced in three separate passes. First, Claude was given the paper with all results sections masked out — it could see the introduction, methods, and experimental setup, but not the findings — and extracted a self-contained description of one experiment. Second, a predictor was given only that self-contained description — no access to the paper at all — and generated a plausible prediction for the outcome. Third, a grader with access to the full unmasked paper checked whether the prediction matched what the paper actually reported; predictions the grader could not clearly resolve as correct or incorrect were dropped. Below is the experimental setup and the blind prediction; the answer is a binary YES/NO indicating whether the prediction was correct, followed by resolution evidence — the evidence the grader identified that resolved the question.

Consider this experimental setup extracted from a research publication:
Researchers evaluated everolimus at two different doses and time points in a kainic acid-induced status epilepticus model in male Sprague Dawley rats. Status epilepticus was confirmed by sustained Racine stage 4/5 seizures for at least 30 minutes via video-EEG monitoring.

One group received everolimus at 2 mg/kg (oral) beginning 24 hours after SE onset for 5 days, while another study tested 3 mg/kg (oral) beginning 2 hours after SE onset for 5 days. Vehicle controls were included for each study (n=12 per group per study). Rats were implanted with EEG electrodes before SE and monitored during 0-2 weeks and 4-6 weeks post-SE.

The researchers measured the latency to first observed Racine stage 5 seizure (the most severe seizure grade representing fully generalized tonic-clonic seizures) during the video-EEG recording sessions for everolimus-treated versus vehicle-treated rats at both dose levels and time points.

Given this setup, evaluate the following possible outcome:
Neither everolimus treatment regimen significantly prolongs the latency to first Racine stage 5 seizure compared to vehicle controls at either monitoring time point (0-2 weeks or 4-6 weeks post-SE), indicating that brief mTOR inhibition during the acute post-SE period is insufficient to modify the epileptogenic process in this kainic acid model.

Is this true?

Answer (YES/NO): YES